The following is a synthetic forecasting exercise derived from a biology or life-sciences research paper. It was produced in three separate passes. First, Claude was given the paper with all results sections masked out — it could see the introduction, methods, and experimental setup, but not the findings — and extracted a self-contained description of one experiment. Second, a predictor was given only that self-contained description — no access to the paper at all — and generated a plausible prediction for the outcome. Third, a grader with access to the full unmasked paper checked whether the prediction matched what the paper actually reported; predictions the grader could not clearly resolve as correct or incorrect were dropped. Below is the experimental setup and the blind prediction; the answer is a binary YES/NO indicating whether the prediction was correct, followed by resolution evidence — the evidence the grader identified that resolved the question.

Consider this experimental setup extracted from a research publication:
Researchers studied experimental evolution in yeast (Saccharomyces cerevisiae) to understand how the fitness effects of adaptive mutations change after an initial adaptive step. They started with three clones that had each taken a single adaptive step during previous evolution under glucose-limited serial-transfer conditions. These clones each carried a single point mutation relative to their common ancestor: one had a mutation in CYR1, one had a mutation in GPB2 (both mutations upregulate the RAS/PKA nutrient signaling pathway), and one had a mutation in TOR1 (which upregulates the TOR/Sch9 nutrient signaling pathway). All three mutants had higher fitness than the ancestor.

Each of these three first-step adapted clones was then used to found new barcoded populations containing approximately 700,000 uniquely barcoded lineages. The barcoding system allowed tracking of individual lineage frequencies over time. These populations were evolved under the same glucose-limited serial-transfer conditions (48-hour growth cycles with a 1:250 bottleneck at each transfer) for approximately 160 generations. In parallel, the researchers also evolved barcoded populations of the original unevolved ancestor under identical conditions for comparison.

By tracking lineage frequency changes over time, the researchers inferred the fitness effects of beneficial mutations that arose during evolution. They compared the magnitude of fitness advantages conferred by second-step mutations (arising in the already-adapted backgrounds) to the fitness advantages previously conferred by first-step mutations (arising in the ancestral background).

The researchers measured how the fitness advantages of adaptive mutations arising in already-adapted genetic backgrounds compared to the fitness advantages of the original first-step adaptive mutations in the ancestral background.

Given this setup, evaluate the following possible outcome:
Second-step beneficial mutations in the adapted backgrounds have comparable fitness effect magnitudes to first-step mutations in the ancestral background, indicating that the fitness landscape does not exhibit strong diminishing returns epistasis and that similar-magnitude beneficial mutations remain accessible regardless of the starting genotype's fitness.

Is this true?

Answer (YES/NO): NO